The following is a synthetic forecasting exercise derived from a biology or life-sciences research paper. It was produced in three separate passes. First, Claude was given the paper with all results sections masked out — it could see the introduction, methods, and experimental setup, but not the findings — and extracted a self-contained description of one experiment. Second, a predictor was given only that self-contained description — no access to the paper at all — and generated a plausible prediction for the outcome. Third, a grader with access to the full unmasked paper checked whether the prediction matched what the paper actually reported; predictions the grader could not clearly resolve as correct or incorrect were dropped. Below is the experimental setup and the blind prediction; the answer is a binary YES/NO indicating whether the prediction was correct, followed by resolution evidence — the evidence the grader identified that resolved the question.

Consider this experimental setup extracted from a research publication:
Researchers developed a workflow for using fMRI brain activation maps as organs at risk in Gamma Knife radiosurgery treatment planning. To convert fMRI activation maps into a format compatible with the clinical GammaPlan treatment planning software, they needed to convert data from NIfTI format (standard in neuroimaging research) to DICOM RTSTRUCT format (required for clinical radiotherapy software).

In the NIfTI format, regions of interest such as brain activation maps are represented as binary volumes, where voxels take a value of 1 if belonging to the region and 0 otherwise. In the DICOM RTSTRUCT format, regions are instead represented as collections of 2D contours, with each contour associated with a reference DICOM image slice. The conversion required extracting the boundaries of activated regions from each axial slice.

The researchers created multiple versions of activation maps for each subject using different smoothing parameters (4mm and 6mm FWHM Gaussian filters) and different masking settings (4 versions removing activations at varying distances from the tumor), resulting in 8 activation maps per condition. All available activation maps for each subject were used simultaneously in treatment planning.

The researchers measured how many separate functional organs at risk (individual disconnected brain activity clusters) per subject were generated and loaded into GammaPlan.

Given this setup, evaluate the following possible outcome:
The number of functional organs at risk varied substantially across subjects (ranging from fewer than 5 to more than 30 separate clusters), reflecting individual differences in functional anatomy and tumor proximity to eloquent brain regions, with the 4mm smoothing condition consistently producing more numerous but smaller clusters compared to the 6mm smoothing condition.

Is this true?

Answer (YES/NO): NO